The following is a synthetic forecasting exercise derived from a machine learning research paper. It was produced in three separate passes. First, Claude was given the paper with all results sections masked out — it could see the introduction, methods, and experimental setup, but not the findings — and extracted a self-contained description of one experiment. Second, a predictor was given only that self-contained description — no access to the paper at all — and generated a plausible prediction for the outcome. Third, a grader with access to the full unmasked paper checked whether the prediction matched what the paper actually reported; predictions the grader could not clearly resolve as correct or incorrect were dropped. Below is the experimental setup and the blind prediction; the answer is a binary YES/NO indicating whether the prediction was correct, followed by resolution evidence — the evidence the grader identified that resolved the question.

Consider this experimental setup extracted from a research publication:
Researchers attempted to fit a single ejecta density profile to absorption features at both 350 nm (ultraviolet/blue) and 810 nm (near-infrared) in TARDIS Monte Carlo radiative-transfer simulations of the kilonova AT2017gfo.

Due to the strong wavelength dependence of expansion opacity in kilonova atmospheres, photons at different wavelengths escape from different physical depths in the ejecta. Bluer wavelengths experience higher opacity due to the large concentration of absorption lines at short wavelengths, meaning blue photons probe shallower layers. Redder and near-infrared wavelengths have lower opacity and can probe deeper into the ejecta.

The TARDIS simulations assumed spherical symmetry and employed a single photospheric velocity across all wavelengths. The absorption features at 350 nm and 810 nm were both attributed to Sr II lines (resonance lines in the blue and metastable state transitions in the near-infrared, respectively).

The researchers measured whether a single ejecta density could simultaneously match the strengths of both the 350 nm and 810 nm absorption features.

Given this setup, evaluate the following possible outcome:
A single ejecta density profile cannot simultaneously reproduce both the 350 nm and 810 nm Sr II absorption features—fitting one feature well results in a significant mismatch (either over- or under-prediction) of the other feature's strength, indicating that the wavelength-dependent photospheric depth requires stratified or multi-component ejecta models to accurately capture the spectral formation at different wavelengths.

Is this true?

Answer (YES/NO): YES